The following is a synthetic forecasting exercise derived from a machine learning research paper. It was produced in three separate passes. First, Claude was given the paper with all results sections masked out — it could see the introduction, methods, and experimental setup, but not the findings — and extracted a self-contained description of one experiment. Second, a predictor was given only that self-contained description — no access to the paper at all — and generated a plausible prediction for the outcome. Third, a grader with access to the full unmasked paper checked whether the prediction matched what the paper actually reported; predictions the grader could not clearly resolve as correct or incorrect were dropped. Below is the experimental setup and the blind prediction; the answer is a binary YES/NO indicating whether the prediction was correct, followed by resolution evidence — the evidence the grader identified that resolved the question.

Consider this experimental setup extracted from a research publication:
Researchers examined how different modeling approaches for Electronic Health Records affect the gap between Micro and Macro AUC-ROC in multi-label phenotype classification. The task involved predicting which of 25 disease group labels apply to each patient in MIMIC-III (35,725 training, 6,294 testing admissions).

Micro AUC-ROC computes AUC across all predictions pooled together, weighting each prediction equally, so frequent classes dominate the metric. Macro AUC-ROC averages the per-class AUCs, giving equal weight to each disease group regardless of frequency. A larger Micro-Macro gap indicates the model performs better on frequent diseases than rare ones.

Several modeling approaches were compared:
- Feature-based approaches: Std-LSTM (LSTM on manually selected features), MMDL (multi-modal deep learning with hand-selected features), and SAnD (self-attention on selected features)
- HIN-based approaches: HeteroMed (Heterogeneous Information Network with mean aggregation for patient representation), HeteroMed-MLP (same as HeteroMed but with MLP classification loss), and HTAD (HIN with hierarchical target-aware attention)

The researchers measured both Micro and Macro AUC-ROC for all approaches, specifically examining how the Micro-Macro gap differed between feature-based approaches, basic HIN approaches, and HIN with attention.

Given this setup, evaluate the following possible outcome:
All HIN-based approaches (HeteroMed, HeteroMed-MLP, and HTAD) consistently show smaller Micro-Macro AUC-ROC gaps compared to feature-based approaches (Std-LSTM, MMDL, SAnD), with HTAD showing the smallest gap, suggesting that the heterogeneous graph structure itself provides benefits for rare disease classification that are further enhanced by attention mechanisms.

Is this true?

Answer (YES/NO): NO